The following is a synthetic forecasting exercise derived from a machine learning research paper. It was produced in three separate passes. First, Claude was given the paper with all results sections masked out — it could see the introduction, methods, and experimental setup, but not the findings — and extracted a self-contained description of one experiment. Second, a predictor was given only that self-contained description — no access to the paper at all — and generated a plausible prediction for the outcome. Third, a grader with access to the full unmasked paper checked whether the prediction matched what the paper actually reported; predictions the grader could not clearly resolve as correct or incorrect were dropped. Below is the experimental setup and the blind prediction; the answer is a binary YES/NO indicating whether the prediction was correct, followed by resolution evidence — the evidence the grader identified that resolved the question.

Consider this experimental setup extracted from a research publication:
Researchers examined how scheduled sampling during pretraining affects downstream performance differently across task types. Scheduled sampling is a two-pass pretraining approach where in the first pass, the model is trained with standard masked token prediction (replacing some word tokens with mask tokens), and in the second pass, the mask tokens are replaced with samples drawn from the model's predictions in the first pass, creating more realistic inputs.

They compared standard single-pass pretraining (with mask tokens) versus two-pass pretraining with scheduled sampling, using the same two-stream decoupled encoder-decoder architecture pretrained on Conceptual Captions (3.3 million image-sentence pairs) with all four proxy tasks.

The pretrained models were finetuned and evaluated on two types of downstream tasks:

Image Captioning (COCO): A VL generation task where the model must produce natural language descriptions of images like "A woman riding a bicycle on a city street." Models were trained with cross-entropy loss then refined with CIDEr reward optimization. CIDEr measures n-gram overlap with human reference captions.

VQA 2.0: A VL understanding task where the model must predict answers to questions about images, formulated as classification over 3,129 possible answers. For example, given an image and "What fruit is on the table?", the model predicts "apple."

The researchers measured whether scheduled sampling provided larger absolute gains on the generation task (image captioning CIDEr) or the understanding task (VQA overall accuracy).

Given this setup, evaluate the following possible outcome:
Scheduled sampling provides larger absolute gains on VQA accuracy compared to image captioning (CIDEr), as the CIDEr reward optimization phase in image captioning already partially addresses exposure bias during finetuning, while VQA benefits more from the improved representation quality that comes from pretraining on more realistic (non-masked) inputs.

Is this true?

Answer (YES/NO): NO